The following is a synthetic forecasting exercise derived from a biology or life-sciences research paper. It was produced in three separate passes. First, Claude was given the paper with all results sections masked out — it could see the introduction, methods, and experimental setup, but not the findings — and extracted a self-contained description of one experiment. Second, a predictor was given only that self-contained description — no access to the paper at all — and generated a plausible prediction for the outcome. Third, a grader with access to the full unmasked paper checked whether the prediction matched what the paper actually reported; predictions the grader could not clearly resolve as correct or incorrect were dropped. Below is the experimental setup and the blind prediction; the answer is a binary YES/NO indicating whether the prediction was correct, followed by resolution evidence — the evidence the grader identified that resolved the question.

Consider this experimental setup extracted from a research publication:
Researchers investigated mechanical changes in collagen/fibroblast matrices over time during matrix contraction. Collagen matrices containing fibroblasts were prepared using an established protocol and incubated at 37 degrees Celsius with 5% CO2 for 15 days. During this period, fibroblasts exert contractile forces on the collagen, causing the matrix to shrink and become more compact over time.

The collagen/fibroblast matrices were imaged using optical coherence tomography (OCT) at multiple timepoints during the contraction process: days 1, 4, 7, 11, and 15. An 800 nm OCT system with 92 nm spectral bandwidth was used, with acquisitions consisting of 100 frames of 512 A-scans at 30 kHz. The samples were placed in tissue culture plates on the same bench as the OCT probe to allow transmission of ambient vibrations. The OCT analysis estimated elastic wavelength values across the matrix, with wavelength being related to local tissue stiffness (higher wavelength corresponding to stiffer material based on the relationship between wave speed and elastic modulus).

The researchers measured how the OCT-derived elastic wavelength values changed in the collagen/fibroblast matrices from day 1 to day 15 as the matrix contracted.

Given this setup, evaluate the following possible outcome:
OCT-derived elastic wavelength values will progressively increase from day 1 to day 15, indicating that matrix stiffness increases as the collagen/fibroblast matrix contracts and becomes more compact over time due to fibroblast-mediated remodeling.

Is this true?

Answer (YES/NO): YES